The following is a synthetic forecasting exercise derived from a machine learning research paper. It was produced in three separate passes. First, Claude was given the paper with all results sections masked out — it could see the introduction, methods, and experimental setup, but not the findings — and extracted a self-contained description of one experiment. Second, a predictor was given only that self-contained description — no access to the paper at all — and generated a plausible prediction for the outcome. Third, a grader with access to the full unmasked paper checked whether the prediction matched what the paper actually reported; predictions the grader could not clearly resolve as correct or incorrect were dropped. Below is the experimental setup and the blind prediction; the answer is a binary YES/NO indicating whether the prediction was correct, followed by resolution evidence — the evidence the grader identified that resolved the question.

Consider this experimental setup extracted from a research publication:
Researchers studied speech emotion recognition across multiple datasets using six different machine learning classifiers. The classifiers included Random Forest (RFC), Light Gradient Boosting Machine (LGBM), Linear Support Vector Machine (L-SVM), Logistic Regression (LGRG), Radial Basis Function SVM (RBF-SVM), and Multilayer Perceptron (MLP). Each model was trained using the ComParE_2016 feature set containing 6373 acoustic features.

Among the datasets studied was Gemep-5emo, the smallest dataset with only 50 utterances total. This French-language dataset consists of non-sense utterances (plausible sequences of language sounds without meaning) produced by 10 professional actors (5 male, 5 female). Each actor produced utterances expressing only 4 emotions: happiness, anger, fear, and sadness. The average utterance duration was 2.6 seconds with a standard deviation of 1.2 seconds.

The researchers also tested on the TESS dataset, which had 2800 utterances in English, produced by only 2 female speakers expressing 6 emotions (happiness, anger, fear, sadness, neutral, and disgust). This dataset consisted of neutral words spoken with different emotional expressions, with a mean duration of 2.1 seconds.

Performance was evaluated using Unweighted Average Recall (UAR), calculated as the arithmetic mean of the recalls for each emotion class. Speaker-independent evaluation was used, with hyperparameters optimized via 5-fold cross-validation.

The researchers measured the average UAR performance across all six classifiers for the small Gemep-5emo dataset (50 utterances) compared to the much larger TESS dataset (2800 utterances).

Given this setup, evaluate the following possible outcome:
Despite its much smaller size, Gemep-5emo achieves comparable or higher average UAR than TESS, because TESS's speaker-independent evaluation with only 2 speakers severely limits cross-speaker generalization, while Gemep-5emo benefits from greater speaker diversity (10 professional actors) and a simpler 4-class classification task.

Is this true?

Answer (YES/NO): YES